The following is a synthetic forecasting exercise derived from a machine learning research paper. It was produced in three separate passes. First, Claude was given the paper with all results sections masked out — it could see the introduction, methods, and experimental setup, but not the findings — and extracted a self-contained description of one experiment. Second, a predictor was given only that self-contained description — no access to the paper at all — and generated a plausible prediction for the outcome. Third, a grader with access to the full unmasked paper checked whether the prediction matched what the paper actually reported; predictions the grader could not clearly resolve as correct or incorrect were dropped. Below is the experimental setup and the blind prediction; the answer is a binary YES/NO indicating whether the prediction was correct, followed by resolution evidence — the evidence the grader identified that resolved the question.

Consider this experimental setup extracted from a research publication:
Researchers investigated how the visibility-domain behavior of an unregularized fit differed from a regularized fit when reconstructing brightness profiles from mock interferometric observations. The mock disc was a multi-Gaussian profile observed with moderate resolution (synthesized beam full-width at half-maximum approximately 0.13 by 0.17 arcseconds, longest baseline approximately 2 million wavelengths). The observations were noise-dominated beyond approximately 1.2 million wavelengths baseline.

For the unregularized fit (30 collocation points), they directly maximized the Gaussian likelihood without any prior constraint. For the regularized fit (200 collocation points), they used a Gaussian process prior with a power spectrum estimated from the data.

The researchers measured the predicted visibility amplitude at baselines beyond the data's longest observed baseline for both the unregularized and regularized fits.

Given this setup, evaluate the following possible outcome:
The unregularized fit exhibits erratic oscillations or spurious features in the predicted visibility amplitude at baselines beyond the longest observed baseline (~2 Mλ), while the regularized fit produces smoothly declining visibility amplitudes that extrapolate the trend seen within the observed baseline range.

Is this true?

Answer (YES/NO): YES